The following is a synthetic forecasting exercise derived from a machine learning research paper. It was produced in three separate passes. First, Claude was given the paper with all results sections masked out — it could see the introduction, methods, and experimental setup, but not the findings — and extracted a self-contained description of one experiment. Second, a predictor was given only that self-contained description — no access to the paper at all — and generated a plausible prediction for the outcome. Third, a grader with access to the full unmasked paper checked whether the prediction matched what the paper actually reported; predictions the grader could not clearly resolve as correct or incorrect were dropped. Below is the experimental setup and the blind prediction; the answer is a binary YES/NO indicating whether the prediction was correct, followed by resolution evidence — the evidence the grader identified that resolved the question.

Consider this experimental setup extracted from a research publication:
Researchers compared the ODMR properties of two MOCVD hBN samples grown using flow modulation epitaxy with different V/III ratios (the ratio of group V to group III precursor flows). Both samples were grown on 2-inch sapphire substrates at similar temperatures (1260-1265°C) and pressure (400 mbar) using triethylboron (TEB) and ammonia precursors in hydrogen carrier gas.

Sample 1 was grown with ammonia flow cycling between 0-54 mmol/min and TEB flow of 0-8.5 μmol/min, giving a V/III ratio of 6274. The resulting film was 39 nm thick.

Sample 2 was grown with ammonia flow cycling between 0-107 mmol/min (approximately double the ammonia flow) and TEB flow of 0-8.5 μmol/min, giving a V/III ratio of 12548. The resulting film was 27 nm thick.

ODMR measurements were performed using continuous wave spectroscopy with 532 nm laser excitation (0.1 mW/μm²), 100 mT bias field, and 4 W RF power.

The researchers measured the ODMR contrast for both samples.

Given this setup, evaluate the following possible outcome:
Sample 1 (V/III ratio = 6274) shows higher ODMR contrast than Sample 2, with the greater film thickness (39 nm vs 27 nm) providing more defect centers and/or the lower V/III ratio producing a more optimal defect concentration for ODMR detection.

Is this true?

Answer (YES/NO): YES